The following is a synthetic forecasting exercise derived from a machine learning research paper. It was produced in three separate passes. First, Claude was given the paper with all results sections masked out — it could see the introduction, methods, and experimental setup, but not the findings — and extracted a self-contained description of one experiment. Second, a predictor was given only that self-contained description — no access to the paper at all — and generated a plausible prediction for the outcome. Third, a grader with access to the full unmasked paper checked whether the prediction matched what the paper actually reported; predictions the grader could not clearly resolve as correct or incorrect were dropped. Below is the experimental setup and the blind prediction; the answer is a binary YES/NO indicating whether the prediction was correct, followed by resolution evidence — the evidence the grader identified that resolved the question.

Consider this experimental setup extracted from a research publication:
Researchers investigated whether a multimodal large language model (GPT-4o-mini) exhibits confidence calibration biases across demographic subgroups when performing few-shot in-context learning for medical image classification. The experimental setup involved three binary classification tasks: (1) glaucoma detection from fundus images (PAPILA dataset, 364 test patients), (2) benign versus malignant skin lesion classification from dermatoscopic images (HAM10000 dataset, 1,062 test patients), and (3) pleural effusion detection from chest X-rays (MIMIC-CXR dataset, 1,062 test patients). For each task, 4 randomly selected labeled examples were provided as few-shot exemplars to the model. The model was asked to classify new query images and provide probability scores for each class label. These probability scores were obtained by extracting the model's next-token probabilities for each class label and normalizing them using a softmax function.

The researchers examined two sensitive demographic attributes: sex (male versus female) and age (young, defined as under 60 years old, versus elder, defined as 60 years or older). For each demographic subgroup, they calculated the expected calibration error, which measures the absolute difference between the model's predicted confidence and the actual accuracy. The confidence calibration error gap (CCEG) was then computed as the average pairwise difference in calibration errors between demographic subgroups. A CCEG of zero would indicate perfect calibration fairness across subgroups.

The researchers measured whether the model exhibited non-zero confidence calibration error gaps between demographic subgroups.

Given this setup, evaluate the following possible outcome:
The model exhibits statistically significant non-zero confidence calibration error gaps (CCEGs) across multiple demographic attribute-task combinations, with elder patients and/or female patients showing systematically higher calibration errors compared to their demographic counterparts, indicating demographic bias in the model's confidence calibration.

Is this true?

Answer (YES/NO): NO